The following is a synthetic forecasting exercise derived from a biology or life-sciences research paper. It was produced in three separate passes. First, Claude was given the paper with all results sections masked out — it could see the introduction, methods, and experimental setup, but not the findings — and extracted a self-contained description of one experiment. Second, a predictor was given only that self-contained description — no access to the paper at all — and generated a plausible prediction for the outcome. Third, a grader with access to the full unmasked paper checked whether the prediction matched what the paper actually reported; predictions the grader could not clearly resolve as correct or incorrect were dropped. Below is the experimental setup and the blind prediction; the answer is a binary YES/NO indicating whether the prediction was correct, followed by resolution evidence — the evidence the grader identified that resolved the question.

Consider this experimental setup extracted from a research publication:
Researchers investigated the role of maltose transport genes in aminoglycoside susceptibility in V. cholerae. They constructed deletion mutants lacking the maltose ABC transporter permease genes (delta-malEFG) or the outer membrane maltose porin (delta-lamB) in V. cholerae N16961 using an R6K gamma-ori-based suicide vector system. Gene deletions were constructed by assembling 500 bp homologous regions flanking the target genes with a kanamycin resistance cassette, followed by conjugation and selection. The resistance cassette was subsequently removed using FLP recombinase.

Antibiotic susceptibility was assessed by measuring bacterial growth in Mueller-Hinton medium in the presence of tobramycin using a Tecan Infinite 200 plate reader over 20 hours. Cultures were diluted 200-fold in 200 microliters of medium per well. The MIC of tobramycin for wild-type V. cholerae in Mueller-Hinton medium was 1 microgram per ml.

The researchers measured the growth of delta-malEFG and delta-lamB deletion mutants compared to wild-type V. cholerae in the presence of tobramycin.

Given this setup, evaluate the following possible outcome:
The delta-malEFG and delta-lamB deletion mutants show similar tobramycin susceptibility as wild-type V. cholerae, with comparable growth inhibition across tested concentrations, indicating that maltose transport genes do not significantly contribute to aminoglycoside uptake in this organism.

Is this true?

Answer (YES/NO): NO